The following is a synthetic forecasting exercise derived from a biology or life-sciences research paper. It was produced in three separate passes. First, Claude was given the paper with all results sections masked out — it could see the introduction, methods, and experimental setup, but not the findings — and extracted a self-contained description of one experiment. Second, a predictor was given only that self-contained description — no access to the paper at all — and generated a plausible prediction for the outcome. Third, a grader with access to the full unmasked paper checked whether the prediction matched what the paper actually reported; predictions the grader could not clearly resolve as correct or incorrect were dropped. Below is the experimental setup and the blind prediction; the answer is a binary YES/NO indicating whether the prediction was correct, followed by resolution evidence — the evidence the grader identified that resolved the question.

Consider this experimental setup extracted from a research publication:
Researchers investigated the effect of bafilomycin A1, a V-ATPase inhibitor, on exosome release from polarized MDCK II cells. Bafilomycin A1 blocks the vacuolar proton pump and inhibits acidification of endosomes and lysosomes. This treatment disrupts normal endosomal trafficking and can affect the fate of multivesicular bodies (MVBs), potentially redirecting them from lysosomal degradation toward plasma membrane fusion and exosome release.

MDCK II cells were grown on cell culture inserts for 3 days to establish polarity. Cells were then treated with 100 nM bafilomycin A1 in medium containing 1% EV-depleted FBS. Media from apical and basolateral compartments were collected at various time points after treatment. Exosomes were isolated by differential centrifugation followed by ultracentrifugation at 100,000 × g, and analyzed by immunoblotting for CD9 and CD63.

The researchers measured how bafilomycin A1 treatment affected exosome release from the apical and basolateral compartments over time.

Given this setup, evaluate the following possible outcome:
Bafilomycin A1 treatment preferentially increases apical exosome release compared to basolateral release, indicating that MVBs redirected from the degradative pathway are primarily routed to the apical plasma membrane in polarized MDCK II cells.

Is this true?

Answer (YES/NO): NO